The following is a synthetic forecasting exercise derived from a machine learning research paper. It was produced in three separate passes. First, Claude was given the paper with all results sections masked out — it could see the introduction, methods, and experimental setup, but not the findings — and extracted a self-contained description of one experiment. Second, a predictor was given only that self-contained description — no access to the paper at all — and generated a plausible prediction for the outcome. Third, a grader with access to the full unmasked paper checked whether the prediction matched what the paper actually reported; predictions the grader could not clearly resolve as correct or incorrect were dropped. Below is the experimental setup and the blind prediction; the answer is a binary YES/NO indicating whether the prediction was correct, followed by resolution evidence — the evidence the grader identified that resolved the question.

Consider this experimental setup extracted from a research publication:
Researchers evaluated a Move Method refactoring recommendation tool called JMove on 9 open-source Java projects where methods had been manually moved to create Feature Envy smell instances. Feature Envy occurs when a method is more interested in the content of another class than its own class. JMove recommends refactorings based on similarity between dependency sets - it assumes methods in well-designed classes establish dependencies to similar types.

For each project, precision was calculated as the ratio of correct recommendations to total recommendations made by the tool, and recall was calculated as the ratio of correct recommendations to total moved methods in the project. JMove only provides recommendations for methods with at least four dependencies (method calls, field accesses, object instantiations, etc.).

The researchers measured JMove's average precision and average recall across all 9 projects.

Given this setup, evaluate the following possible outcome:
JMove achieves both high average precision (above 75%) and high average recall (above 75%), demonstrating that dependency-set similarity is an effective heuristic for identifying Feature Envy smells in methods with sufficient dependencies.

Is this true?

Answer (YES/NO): NO